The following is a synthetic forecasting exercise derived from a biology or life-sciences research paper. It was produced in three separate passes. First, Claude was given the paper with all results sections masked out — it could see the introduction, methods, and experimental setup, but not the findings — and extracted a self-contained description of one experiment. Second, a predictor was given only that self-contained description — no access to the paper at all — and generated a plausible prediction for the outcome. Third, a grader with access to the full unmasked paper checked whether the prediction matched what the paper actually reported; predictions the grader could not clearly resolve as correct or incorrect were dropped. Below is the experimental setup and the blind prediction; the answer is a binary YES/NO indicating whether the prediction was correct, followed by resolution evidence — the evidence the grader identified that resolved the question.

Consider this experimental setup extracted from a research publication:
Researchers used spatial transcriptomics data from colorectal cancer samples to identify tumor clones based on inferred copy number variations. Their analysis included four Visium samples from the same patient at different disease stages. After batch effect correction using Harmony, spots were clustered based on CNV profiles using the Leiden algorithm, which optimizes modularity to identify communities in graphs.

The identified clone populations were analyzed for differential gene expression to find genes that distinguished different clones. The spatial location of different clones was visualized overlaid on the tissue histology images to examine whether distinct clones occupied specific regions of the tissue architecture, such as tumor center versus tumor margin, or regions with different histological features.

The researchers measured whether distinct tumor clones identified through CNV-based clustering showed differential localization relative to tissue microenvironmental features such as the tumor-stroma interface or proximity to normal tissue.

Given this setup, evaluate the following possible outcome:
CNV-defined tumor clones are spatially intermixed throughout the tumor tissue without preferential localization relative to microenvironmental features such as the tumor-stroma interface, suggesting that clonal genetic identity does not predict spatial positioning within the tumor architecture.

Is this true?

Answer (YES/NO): NO